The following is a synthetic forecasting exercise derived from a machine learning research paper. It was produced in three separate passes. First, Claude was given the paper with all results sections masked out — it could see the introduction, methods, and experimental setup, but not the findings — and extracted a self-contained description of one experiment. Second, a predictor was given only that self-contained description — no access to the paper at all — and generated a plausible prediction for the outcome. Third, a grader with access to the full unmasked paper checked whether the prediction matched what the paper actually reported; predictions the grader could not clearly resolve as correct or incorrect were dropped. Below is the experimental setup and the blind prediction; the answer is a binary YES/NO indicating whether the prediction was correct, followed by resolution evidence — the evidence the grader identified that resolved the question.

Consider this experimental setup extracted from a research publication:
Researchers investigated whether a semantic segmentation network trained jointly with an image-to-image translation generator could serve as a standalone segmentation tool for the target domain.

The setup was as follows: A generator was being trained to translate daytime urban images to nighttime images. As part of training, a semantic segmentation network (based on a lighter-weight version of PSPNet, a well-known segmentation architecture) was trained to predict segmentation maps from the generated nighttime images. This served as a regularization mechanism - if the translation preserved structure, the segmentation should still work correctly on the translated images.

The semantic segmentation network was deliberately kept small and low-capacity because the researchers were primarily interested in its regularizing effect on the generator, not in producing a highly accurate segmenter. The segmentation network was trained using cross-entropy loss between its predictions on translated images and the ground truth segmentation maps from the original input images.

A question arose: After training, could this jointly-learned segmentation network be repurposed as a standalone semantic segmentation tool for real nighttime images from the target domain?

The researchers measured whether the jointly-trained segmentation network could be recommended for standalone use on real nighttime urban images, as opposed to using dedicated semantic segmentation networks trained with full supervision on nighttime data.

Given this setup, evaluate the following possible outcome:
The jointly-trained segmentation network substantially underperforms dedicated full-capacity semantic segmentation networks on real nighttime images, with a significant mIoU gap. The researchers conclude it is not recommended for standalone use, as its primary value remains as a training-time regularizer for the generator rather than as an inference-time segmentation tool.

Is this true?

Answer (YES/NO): YES